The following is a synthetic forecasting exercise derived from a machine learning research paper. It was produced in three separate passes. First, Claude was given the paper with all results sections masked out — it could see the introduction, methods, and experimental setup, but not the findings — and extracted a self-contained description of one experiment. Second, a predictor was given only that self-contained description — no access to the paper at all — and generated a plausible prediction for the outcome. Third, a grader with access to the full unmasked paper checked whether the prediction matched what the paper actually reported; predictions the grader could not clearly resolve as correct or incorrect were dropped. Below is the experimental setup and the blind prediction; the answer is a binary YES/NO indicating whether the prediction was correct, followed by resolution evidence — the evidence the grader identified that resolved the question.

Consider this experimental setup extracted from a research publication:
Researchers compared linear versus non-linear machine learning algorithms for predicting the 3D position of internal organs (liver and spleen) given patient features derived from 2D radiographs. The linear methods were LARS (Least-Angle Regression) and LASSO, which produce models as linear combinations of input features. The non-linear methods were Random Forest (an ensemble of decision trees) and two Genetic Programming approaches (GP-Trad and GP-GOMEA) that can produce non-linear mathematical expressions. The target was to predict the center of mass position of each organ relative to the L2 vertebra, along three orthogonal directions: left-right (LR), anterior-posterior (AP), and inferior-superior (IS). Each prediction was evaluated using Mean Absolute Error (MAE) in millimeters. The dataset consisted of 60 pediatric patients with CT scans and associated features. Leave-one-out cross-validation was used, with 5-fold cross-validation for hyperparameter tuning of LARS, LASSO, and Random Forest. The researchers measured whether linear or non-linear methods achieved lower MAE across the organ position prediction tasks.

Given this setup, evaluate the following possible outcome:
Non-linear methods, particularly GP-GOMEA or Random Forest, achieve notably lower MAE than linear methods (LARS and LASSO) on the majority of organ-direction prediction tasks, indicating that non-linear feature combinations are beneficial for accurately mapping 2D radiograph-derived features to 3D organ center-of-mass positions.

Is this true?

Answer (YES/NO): YES